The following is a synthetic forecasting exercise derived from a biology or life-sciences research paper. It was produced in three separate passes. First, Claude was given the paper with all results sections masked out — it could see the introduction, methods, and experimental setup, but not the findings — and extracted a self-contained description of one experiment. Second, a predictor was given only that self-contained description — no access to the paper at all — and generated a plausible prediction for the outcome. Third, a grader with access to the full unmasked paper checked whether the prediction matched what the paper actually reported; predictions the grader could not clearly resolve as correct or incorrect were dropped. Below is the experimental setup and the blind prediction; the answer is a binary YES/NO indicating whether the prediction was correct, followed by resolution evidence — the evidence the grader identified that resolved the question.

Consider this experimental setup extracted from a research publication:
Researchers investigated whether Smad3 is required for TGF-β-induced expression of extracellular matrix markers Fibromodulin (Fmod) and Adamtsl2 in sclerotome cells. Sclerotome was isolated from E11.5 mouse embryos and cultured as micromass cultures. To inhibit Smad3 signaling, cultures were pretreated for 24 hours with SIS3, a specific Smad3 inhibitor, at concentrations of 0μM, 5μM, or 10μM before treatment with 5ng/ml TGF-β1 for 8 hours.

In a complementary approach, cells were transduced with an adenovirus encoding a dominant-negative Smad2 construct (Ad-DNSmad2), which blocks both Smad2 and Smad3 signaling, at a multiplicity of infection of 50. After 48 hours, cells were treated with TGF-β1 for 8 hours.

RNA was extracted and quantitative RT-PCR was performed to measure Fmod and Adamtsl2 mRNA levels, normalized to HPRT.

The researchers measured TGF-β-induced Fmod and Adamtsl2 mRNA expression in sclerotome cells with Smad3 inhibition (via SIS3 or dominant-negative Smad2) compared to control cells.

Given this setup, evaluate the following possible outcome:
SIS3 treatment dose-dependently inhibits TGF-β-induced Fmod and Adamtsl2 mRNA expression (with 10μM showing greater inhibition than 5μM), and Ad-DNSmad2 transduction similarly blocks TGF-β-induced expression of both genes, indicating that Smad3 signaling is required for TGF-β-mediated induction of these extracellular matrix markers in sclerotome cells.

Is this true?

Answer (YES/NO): NO